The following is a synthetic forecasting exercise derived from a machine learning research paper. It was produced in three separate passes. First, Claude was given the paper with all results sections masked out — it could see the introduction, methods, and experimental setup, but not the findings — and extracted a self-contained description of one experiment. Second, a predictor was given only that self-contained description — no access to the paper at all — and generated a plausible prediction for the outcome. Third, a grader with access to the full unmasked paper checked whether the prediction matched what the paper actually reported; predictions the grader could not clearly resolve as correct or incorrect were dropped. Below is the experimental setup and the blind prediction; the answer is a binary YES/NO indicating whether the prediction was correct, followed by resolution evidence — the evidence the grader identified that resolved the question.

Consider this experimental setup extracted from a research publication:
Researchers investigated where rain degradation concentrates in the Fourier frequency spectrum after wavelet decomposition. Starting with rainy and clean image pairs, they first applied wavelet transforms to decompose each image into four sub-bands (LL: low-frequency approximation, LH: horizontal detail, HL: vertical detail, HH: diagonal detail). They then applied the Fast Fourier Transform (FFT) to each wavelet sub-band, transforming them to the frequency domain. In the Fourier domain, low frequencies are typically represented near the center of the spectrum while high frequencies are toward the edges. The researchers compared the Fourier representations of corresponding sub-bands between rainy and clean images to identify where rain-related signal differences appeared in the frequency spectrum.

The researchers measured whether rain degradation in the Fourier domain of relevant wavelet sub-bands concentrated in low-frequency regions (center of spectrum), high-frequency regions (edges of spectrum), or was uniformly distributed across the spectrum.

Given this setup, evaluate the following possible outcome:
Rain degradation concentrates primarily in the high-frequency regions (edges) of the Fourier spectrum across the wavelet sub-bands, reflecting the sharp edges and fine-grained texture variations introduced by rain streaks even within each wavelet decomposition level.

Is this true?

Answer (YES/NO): NO